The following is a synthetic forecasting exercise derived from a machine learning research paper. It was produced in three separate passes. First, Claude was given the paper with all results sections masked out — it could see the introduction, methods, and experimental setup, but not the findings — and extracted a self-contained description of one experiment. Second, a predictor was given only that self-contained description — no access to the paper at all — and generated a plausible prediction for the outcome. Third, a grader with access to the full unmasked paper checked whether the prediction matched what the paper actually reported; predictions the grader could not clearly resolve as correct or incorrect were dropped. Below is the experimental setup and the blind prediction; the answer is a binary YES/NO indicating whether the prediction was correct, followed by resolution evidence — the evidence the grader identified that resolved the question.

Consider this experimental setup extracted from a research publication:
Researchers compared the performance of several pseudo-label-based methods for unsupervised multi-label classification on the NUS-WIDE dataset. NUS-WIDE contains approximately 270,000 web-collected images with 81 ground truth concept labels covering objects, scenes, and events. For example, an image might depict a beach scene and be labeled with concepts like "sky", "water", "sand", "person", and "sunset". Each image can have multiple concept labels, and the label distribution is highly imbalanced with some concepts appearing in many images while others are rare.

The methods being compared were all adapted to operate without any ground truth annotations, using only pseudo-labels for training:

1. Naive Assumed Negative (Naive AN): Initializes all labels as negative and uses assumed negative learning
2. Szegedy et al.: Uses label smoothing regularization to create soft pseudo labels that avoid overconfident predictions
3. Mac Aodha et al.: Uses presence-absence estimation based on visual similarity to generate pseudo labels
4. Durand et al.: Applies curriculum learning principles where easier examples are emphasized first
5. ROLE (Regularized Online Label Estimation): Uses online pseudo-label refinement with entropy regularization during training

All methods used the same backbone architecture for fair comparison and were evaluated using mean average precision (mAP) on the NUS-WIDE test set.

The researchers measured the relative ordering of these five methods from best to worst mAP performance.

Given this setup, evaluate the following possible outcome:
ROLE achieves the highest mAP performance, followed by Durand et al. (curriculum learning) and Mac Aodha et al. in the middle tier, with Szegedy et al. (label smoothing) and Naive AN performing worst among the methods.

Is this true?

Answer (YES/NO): NO